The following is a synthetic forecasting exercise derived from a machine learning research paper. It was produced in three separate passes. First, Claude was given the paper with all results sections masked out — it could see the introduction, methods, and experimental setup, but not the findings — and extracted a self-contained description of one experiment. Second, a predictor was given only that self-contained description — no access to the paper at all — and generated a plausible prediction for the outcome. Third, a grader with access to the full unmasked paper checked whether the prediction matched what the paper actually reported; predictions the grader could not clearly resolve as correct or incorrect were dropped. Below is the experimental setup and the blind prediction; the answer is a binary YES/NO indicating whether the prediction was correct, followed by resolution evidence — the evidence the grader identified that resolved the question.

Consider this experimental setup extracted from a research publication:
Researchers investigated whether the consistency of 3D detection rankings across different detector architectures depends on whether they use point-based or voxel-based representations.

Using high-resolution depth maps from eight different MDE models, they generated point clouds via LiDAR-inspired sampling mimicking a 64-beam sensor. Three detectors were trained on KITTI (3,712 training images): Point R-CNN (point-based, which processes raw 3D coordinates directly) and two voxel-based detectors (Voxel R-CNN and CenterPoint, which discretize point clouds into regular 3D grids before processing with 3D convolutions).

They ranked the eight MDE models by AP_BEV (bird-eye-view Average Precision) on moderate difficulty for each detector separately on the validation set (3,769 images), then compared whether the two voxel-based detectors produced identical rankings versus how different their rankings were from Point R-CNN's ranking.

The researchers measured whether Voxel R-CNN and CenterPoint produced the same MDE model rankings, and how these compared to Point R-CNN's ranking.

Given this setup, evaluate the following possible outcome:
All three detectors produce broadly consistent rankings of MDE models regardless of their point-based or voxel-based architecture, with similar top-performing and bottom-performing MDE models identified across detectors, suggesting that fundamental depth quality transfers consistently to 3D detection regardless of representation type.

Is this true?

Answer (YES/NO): YES